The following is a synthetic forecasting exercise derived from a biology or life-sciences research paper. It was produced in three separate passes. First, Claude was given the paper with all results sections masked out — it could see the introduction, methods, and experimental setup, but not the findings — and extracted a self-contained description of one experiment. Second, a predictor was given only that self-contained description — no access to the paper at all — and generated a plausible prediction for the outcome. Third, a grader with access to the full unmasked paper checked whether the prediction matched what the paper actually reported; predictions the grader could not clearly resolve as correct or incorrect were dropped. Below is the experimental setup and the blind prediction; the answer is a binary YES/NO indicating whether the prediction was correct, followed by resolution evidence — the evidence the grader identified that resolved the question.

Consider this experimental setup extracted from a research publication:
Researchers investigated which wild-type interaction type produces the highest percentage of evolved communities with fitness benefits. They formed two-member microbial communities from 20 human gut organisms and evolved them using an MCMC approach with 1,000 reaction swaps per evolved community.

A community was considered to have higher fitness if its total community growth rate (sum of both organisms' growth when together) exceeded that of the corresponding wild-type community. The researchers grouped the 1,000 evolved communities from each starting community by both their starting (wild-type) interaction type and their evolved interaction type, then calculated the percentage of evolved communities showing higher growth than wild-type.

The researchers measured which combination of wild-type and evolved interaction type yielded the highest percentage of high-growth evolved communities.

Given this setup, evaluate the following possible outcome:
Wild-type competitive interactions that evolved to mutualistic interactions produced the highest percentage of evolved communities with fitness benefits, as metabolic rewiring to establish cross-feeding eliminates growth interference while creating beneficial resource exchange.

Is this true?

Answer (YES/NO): NO